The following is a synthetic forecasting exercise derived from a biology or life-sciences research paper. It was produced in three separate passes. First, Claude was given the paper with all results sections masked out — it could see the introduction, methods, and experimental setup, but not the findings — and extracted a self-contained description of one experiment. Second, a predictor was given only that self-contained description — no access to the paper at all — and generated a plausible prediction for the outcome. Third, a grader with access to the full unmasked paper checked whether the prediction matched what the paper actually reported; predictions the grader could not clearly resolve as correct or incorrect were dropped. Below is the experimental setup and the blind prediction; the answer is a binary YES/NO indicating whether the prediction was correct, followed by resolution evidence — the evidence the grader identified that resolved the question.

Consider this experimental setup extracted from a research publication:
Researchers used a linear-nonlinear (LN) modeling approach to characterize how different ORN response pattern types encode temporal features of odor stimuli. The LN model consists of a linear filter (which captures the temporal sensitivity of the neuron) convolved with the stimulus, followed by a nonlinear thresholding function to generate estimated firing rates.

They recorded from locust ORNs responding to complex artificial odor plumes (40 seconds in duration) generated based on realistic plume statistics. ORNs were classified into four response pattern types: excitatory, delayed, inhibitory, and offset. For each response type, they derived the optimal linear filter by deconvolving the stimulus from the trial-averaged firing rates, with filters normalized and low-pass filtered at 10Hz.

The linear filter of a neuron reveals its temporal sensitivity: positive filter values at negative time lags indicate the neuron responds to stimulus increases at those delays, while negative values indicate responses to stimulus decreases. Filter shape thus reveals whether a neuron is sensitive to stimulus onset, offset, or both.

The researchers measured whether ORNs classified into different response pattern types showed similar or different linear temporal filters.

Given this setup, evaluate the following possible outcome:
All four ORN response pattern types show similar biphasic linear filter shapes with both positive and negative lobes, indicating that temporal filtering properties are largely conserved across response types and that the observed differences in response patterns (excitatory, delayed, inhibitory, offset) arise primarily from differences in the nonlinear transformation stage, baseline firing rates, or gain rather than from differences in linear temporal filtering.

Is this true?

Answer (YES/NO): NO